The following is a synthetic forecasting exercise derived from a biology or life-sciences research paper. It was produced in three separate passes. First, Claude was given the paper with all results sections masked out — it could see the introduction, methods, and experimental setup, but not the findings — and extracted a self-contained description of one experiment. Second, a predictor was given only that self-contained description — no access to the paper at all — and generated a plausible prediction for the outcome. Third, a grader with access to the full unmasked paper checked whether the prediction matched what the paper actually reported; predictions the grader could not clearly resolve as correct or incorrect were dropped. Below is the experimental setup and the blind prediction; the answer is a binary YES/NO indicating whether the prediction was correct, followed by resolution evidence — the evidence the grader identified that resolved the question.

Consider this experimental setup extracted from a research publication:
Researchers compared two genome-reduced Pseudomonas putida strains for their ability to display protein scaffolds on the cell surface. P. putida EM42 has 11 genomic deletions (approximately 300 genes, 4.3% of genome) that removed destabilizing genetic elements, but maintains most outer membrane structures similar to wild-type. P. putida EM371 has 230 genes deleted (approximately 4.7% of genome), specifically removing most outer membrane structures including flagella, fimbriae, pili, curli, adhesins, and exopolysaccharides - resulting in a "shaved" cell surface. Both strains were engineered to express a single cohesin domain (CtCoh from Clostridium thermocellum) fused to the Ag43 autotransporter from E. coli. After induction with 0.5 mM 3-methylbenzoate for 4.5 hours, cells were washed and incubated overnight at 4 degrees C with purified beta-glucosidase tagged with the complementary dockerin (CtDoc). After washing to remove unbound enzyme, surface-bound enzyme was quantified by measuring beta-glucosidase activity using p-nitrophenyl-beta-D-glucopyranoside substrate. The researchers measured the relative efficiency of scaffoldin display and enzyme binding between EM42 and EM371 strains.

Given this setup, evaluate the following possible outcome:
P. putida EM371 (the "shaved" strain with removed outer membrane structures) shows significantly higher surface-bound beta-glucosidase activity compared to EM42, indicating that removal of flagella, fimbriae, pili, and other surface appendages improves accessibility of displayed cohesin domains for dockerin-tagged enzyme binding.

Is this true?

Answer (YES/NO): YES